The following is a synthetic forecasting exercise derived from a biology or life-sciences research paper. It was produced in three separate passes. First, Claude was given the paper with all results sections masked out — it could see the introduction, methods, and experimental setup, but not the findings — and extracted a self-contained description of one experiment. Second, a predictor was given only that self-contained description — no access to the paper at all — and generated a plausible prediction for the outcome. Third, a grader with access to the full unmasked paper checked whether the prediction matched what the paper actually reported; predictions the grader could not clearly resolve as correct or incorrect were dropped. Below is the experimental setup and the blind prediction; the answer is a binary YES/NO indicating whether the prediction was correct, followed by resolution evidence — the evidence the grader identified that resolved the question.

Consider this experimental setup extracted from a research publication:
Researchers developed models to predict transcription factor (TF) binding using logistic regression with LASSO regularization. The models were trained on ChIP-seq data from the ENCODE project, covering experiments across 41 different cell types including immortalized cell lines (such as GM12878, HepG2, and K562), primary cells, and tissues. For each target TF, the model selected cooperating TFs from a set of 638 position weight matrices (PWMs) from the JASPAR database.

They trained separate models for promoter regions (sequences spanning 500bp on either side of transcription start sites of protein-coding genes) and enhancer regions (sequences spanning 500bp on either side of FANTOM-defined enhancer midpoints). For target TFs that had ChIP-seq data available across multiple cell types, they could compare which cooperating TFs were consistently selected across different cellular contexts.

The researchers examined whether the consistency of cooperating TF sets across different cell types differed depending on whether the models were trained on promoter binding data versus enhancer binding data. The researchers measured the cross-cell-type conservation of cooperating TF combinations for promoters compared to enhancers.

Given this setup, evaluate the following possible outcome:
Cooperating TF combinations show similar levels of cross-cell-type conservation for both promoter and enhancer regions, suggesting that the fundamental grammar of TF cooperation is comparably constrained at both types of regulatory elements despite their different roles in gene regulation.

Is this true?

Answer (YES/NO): NO